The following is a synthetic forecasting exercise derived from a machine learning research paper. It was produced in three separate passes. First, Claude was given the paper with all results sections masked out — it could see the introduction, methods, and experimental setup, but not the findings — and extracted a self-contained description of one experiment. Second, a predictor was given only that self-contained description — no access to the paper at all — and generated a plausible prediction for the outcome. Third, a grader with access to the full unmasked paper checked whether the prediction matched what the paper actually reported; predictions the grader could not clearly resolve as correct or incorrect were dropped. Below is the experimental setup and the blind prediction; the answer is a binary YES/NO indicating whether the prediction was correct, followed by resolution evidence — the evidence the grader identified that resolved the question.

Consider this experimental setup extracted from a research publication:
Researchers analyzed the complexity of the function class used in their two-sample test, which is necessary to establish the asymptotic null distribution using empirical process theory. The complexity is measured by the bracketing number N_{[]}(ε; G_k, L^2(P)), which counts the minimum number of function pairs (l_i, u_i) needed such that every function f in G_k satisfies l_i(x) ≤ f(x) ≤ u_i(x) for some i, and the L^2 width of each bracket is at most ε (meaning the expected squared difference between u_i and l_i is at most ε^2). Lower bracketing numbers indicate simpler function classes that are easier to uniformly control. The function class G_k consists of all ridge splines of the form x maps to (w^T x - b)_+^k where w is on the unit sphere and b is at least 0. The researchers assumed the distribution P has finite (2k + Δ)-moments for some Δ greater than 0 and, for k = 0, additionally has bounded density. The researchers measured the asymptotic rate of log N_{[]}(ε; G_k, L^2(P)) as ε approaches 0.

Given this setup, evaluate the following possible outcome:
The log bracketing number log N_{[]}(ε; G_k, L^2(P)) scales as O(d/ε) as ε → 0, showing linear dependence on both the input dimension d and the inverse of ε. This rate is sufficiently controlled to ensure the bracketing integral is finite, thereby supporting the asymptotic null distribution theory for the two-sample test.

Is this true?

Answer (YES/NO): NO